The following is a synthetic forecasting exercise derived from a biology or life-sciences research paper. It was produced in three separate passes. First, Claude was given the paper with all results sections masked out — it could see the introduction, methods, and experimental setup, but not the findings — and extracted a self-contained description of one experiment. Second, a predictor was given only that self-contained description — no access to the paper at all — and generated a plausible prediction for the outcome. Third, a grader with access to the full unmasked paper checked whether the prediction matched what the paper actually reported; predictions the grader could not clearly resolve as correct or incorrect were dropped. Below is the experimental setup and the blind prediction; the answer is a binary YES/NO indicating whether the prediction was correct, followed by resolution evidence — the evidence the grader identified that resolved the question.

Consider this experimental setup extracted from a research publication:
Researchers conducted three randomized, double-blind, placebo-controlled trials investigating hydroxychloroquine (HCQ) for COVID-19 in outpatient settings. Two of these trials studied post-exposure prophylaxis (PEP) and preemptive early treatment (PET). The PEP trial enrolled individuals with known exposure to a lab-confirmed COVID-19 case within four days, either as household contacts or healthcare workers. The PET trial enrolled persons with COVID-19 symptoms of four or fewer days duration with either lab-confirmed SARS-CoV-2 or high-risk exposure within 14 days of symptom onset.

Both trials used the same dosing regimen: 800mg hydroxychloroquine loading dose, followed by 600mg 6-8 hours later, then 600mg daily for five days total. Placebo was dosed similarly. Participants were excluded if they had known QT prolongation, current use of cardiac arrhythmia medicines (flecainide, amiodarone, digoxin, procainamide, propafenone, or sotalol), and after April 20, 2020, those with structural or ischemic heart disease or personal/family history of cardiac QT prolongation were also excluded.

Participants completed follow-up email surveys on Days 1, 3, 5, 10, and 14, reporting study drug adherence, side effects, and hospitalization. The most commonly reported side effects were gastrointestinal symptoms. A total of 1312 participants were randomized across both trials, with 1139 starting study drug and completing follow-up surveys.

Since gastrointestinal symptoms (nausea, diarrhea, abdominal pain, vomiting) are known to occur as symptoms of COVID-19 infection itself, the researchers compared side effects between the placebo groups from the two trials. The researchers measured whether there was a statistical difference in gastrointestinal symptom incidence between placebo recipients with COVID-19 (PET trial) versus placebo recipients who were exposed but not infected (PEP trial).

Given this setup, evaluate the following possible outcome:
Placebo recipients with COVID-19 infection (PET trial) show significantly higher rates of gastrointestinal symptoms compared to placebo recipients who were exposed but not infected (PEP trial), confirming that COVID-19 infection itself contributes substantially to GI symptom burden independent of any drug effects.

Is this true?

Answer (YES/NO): NO